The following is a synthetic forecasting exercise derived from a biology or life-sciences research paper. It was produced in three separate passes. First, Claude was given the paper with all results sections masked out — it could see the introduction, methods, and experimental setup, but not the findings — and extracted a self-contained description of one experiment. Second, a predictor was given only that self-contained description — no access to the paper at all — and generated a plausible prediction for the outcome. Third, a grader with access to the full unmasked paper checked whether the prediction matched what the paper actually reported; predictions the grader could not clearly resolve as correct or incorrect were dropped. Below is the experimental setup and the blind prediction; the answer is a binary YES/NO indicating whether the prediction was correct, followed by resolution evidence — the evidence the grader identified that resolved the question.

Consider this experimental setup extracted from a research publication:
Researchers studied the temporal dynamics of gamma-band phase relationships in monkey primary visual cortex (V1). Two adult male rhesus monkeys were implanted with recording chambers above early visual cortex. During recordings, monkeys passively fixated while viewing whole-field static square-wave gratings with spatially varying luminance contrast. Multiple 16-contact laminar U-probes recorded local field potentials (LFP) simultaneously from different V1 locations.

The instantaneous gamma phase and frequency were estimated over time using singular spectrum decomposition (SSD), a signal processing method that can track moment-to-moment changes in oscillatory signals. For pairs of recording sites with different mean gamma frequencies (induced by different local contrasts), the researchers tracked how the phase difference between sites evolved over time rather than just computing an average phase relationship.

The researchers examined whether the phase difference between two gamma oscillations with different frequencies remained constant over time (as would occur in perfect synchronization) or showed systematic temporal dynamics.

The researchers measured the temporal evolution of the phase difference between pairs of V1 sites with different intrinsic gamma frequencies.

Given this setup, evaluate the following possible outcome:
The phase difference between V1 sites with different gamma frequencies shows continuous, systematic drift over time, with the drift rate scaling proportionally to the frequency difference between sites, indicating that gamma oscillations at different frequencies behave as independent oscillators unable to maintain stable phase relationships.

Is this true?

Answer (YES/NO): NO